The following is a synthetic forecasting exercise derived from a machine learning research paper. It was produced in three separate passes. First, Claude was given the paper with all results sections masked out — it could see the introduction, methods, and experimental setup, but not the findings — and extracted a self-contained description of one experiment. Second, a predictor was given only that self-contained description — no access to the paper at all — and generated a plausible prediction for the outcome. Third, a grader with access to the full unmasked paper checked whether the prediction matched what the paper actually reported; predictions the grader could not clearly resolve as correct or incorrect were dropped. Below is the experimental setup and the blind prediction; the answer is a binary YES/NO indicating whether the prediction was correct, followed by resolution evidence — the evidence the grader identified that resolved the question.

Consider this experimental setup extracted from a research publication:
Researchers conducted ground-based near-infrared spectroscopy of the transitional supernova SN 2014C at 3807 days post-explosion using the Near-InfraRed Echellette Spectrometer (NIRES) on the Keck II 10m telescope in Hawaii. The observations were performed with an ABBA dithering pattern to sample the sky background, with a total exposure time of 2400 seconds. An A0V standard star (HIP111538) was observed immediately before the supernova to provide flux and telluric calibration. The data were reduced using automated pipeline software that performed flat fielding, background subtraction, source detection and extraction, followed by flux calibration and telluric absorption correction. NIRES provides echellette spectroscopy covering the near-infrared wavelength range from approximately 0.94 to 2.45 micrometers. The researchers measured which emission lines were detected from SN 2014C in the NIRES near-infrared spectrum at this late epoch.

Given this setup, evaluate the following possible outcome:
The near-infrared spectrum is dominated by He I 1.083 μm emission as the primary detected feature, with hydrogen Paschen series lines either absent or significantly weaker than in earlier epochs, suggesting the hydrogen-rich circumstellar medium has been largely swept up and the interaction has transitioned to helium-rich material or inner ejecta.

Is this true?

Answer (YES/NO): YES